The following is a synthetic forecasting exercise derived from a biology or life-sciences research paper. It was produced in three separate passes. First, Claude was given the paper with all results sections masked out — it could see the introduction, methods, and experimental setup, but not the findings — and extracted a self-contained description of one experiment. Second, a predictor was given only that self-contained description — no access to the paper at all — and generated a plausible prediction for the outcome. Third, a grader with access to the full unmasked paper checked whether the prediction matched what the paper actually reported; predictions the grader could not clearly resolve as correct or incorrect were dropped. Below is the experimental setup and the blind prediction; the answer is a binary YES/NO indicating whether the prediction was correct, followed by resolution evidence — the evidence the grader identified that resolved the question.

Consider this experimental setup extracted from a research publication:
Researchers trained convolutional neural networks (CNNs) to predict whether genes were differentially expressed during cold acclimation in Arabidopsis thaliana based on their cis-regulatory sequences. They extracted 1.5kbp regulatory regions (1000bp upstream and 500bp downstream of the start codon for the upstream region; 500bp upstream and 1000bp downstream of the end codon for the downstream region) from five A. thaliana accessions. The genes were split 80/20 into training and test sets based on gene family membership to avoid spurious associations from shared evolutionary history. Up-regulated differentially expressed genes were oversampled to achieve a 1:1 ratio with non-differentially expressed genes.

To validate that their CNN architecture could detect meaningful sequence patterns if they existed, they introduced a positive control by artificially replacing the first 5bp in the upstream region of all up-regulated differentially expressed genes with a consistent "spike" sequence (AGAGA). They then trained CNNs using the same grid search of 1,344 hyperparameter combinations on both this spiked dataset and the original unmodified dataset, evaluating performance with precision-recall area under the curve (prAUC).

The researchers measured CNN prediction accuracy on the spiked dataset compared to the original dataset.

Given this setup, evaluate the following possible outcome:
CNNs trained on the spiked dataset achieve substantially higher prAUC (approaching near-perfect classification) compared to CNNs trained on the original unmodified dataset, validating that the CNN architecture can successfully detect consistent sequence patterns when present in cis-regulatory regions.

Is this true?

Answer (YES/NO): NO